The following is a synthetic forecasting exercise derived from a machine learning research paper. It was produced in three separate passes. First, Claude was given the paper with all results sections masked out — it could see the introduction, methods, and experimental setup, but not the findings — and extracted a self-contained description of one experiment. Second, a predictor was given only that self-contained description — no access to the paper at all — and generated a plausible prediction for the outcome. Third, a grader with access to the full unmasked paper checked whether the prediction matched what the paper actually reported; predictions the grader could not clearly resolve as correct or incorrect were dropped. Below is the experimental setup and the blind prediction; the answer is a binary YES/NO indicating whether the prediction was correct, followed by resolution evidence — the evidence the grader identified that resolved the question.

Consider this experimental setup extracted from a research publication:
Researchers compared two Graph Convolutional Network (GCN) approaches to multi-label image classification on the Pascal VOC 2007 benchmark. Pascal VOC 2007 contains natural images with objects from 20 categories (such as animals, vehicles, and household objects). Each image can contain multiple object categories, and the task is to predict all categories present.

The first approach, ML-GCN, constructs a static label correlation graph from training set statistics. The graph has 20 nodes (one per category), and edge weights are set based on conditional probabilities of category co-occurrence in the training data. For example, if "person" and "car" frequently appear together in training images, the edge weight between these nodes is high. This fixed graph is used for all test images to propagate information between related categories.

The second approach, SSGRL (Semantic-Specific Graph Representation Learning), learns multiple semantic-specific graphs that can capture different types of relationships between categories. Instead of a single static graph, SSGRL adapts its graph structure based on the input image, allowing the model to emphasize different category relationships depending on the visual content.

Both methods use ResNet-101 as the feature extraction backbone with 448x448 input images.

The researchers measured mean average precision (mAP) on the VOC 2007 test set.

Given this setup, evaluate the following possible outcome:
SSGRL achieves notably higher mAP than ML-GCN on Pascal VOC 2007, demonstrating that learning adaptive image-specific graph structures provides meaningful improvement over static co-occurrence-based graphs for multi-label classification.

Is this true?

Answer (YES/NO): NO